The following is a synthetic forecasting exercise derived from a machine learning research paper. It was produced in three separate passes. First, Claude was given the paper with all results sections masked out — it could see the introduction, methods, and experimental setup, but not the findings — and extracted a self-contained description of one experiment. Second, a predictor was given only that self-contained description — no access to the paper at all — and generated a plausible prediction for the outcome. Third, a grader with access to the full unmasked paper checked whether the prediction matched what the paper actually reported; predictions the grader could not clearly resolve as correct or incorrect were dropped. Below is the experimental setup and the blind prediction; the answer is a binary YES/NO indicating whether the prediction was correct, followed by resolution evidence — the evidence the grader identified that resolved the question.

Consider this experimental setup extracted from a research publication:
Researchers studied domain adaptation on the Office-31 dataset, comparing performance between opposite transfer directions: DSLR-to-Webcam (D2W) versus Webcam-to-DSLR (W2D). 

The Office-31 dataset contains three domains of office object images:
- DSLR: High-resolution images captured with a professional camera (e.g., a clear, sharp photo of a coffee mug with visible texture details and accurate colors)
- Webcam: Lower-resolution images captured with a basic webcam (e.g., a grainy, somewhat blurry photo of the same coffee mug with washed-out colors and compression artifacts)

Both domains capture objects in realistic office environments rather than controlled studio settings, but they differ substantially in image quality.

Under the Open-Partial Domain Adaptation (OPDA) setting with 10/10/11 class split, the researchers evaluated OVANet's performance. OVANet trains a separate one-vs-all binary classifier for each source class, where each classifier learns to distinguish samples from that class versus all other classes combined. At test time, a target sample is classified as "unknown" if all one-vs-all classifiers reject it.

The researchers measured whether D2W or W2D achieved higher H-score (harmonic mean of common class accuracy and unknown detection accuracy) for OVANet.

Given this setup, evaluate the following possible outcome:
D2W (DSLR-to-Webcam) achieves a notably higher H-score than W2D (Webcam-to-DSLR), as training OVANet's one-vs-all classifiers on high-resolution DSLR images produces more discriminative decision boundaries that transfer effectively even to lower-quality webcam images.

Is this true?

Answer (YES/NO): NO